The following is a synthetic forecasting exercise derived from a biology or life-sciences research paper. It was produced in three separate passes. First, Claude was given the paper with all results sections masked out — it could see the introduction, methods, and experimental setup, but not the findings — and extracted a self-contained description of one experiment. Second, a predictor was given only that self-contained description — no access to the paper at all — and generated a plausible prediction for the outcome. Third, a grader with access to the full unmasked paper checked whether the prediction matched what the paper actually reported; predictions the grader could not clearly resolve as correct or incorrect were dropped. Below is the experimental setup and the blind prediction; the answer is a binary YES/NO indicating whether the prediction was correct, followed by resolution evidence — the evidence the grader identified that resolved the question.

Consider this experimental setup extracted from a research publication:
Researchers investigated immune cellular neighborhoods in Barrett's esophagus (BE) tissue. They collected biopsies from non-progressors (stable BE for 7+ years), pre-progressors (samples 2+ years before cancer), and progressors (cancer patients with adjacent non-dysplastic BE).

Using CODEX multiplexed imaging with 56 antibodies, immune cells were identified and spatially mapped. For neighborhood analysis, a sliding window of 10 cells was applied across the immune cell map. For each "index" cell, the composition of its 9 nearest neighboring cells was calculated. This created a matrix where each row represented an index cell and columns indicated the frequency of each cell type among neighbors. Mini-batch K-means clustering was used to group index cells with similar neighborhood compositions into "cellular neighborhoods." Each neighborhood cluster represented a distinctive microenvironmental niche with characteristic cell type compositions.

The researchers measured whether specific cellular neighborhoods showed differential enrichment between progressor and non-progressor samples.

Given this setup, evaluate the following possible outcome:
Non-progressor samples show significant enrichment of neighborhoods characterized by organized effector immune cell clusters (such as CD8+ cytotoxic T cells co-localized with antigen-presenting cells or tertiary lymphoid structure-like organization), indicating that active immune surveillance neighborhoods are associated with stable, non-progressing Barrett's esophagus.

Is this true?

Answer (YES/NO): NO